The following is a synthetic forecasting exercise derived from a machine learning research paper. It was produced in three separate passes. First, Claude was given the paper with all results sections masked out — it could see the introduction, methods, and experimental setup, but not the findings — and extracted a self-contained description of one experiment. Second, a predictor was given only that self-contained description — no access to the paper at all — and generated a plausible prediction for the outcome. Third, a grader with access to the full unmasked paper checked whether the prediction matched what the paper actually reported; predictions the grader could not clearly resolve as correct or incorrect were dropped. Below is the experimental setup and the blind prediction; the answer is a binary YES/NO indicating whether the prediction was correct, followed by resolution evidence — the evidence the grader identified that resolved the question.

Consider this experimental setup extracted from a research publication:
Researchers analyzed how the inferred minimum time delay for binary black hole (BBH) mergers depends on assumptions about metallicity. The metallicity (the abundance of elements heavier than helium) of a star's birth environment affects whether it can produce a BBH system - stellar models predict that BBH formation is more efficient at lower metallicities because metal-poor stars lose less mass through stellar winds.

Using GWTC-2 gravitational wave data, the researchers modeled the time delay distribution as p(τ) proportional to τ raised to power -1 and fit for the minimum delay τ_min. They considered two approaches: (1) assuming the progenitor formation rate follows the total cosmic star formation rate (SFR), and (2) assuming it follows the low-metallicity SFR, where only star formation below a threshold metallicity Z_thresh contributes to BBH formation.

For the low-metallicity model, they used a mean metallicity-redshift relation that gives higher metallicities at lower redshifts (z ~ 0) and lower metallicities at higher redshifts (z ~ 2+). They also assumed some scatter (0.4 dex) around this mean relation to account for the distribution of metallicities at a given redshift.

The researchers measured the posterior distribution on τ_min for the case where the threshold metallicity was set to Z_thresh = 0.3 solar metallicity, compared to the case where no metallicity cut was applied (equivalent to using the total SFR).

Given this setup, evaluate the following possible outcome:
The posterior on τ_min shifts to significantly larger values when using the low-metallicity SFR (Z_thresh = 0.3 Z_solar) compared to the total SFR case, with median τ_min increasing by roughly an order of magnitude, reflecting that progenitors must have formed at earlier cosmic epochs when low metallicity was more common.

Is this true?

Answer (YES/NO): NO